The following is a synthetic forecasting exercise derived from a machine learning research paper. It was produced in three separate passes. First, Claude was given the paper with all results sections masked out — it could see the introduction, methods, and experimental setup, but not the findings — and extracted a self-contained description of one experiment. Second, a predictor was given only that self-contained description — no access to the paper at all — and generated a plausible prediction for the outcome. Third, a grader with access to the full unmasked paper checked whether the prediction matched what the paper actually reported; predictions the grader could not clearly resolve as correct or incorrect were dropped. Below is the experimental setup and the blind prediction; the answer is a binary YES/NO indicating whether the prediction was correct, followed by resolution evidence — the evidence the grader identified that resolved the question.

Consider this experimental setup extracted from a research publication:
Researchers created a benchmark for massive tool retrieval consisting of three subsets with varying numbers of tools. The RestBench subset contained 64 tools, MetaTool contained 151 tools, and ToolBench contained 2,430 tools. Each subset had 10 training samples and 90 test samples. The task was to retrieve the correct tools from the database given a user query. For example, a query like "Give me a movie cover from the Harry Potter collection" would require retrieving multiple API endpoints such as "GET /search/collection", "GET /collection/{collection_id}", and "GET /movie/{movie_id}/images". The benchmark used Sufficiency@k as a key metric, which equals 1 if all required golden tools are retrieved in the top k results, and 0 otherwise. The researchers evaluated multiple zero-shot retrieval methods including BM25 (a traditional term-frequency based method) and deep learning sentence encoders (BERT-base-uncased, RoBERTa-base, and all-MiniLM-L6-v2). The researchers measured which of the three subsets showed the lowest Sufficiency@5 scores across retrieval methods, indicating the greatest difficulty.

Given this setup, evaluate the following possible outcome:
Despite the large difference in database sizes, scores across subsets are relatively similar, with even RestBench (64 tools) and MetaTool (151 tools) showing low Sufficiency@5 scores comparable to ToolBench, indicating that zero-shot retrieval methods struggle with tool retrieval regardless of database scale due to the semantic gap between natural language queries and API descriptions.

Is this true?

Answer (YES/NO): NO